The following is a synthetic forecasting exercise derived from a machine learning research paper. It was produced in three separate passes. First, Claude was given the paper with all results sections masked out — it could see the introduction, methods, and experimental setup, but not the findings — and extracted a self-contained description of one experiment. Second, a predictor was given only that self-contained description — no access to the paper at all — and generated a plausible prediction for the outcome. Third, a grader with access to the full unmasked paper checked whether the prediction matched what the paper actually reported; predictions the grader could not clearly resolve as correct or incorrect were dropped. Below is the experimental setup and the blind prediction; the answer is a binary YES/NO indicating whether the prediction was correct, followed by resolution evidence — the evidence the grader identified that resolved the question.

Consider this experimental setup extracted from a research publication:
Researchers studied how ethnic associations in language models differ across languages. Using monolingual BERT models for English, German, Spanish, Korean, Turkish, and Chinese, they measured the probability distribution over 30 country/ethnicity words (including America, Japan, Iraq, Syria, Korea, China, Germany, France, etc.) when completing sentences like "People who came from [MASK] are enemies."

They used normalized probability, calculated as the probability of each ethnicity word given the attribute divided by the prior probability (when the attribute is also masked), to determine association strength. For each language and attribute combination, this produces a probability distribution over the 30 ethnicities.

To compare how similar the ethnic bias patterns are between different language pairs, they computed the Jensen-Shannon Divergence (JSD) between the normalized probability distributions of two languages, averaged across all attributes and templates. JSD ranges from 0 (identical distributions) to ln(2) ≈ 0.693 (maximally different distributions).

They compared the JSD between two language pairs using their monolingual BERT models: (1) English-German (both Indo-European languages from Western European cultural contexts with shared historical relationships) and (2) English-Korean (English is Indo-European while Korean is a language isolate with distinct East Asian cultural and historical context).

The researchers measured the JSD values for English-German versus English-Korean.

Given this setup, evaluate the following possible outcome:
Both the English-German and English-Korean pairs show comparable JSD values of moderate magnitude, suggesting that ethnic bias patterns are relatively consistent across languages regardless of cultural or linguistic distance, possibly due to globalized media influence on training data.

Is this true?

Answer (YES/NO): NO